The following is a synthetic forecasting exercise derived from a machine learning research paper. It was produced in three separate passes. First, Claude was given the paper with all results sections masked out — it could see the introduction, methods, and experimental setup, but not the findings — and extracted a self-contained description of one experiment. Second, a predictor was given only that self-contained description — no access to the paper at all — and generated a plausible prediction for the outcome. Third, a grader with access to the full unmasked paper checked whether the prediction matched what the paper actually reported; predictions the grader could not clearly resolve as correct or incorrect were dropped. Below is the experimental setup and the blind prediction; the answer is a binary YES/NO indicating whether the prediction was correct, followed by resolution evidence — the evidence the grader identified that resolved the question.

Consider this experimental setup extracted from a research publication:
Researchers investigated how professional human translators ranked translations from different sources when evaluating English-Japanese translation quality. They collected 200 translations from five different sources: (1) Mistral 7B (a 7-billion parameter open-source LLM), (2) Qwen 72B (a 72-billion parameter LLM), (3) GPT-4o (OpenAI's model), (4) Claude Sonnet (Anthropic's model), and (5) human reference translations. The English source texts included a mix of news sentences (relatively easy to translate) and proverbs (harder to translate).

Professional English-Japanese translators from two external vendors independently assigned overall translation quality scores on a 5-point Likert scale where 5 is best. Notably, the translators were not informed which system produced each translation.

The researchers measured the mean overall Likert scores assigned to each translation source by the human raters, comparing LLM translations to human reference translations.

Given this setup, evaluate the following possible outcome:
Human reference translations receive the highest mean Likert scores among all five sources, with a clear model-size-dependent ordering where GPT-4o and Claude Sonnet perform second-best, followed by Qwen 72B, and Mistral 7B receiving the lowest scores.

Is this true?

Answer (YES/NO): NO